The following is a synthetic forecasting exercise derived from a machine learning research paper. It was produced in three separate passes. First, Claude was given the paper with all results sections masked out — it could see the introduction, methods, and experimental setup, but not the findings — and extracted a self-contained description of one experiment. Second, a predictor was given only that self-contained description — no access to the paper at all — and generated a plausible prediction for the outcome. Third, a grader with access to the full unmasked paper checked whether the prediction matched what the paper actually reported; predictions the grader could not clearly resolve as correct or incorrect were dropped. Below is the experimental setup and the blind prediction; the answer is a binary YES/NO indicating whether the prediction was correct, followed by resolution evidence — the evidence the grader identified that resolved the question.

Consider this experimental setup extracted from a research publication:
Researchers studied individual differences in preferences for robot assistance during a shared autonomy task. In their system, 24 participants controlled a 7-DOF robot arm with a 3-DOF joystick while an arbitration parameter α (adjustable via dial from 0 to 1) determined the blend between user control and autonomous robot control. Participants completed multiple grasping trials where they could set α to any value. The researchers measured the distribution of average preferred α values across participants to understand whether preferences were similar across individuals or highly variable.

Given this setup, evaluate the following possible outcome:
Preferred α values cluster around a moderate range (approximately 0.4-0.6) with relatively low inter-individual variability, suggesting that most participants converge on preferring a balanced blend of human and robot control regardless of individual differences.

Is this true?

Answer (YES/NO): NO